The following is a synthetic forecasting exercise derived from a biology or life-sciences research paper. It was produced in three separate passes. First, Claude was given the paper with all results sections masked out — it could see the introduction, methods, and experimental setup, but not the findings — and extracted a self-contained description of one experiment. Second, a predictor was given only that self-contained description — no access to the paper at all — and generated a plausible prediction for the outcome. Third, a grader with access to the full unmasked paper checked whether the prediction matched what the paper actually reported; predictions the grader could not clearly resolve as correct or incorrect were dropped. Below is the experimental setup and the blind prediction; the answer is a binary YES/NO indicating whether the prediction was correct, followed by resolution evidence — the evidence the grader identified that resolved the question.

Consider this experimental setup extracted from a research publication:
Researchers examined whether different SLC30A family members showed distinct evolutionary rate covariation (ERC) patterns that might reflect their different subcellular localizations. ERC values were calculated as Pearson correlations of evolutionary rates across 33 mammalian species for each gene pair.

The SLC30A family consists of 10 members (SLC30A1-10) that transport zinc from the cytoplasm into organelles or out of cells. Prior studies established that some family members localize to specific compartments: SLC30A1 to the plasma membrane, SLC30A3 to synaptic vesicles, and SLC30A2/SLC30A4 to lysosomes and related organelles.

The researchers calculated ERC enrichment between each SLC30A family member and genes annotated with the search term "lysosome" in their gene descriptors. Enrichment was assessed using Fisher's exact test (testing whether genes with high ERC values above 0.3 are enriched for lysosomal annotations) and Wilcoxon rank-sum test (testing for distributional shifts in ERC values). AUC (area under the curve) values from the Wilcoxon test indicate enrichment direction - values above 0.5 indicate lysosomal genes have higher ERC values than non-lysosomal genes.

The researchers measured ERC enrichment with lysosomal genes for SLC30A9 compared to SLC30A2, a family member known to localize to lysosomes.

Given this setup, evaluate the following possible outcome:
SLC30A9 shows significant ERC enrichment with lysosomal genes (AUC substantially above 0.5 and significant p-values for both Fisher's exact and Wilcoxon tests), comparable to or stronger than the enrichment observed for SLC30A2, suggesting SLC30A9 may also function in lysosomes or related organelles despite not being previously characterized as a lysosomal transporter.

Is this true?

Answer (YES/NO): NO